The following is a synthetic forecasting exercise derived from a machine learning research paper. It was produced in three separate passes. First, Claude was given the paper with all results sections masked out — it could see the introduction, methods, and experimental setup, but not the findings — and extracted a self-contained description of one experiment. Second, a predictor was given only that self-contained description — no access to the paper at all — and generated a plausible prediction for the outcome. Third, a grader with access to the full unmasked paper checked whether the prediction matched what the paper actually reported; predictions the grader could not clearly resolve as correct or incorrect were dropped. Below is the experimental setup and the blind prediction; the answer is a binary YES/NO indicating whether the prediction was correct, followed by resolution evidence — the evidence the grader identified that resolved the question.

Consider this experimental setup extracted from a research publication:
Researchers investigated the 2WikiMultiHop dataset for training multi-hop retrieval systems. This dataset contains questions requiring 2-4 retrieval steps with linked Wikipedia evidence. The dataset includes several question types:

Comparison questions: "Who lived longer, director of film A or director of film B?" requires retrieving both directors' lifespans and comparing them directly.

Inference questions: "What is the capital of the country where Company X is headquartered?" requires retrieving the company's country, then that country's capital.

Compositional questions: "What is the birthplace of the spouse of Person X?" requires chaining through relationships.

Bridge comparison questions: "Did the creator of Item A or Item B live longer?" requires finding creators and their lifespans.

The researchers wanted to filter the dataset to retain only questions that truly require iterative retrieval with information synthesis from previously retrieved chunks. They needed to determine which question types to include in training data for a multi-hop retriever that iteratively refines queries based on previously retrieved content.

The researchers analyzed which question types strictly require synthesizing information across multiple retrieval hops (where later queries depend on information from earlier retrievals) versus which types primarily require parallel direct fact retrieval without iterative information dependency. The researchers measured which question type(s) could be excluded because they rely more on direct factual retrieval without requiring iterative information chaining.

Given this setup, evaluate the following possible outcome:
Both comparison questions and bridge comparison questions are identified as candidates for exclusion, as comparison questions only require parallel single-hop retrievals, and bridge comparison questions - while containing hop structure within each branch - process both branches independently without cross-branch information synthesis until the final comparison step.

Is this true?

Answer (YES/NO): NO